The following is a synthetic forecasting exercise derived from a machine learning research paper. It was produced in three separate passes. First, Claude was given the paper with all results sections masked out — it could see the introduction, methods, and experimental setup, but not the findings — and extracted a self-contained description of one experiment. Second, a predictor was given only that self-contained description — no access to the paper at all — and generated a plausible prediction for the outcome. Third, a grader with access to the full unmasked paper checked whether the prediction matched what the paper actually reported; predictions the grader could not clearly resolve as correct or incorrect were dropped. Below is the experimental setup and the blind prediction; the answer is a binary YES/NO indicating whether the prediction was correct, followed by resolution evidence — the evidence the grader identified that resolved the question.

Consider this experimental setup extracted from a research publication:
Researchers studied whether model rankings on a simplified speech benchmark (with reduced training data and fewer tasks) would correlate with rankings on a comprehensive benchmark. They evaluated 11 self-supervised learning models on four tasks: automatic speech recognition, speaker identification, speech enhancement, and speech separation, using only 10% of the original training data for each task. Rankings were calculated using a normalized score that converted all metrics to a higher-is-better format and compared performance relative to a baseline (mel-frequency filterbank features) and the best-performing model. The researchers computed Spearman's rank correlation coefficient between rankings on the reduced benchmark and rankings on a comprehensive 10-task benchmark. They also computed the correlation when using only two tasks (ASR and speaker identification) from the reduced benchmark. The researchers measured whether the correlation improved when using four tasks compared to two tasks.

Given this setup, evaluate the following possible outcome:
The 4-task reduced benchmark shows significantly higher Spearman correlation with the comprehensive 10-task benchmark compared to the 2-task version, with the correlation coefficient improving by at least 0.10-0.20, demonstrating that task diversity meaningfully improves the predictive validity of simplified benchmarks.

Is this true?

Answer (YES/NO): NO